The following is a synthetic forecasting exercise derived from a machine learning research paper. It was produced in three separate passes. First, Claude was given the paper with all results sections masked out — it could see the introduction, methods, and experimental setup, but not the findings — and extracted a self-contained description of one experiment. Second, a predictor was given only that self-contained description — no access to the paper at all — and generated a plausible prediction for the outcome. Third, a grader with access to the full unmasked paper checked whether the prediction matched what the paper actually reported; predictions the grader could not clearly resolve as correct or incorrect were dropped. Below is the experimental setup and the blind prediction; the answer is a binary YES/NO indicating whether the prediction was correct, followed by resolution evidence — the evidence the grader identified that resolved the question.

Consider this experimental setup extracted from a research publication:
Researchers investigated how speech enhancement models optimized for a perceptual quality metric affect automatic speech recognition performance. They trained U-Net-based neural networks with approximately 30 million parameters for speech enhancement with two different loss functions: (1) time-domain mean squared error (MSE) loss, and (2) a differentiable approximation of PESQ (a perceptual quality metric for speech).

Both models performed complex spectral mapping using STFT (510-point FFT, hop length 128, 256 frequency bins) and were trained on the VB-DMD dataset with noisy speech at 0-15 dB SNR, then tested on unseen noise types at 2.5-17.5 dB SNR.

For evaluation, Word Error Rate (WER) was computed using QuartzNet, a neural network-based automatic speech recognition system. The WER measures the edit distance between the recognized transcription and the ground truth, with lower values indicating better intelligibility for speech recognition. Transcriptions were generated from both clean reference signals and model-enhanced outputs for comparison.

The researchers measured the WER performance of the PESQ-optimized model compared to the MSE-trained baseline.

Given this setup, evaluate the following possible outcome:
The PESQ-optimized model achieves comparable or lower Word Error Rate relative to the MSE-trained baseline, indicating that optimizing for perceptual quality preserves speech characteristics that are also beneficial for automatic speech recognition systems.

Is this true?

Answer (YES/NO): NO